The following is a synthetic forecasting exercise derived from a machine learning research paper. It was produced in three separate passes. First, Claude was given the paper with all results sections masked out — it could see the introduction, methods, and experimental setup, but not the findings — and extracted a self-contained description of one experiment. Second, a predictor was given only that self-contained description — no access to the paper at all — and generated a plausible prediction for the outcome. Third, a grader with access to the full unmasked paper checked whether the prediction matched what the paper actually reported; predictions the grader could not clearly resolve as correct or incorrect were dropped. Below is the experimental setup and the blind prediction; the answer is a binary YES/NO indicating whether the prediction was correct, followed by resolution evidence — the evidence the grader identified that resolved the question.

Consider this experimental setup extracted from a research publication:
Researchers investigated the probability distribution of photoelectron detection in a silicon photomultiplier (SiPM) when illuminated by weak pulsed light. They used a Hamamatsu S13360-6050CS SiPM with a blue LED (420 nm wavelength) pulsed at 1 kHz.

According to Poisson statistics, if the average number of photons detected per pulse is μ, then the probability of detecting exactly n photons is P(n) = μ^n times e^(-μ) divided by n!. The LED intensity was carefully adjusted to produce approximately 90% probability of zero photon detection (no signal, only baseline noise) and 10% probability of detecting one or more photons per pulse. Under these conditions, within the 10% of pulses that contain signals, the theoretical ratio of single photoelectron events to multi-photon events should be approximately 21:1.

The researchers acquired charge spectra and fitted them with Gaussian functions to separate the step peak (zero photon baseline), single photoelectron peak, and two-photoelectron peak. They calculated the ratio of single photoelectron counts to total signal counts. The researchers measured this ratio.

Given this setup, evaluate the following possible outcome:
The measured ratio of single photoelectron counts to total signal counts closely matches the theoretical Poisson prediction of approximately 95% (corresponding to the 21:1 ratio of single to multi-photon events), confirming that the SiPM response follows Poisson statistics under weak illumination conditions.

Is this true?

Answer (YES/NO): NO